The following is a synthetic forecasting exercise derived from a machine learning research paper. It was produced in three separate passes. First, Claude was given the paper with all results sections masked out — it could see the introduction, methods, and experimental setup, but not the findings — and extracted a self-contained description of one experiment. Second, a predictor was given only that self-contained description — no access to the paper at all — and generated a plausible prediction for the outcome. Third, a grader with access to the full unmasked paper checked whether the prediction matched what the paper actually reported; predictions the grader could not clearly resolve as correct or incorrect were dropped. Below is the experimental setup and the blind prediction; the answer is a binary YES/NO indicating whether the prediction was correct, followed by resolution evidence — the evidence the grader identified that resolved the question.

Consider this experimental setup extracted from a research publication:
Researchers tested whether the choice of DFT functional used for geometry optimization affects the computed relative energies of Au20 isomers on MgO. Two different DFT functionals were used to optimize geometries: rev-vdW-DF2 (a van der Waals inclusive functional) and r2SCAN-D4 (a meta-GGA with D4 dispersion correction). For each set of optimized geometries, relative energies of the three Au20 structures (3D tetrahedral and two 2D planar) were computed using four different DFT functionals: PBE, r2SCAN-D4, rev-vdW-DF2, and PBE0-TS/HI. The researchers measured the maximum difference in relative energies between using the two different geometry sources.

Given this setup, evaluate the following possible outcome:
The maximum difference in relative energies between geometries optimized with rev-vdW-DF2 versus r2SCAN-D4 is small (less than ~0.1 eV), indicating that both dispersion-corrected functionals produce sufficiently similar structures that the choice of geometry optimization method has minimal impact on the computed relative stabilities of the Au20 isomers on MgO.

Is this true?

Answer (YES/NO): YES